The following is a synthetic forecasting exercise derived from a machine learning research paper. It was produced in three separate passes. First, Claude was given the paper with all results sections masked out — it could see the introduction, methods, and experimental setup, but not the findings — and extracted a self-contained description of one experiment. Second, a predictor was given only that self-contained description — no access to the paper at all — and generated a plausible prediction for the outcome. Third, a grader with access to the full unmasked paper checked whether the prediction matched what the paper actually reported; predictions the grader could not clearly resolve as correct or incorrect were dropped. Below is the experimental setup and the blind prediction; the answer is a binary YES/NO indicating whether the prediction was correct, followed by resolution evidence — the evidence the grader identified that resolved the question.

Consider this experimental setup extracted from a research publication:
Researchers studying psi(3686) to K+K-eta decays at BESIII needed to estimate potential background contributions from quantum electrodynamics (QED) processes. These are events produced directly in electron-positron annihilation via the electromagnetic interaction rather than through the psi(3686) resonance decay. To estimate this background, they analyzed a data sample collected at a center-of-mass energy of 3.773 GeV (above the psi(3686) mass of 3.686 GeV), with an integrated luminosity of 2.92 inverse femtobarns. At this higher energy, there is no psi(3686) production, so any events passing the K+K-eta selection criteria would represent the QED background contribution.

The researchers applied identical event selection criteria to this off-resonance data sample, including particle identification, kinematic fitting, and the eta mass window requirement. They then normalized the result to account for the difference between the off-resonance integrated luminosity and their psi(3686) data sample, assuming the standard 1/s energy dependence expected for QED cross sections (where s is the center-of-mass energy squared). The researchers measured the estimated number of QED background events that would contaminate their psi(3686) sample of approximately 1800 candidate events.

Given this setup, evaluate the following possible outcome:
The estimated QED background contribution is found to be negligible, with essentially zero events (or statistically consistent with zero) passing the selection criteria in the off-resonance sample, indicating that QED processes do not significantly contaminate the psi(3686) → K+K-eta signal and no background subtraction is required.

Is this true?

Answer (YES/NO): NO